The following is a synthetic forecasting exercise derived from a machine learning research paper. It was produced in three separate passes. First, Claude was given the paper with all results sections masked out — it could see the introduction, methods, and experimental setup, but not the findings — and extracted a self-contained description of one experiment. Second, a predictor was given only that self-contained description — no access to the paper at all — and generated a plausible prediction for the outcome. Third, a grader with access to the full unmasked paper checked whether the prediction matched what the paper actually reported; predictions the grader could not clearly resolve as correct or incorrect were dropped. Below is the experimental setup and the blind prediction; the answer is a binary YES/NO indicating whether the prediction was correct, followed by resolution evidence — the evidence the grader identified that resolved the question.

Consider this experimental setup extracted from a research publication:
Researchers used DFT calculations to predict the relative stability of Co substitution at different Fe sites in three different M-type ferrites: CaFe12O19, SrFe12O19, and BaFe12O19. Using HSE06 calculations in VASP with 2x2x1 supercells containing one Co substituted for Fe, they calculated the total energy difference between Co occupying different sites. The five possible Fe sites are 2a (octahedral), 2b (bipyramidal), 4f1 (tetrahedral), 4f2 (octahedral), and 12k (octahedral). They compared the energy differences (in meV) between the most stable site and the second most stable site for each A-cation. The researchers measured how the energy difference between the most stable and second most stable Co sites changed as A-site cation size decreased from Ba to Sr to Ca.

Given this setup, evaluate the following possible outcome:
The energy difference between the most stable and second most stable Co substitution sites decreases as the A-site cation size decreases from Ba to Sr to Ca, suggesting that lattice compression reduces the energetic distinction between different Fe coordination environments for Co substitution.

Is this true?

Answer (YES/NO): NO